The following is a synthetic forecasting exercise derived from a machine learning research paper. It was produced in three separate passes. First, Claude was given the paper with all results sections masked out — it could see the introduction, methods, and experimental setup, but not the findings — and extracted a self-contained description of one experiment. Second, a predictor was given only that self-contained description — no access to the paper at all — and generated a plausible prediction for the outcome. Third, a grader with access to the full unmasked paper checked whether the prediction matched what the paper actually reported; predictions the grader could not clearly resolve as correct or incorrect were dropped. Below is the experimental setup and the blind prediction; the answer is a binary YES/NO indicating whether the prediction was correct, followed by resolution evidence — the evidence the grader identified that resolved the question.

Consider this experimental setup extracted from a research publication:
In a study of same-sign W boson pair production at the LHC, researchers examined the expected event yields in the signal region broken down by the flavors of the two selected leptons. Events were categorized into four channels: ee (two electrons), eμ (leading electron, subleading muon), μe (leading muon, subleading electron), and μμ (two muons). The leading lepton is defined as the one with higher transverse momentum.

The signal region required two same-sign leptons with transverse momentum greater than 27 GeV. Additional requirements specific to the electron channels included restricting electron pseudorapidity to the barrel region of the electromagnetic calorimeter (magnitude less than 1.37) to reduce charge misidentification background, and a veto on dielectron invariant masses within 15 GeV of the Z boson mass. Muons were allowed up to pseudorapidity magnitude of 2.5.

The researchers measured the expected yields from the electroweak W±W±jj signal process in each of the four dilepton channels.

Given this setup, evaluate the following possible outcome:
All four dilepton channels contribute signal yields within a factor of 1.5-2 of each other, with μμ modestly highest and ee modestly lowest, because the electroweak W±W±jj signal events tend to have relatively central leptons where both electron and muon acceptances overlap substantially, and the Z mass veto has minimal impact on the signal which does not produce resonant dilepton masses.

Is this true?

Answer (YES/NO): NO